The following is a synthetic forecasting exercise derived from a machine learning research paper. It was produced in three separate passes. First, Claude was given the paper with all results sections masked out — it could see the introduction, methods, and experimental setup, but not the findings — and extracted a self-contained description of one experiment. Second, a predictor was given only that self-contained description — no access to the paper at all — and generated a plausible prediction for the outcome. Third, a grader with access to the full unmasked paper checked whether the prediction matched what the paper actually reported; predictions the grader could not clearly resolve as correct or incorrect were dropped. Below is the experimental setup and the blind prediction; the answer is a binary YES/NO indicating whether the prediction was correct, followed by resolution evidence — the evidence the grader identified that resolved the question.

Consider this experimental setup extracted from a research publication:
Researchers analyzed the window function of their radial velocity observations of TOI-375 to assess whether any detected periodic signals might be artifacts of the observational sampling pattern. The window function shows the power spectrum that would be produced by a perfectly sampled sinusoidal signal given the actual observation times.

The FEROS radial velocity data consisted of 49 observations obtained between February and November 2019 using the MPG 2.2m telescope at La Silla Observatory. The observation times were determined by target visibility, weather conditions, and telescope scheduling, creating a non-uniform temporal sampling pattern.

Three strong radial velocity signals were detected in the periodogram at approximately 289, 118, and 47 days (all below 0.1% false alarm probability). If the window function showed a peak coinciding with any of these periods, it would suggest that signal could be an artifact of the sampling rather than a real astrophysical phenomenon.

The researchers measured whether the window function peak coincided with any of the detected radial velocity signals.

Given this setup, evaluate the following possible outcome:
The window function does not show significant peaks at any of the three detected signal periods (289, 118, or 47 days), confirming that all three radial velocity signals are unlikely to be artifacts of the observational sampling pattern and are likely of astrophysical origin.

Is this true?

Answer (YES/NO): YES